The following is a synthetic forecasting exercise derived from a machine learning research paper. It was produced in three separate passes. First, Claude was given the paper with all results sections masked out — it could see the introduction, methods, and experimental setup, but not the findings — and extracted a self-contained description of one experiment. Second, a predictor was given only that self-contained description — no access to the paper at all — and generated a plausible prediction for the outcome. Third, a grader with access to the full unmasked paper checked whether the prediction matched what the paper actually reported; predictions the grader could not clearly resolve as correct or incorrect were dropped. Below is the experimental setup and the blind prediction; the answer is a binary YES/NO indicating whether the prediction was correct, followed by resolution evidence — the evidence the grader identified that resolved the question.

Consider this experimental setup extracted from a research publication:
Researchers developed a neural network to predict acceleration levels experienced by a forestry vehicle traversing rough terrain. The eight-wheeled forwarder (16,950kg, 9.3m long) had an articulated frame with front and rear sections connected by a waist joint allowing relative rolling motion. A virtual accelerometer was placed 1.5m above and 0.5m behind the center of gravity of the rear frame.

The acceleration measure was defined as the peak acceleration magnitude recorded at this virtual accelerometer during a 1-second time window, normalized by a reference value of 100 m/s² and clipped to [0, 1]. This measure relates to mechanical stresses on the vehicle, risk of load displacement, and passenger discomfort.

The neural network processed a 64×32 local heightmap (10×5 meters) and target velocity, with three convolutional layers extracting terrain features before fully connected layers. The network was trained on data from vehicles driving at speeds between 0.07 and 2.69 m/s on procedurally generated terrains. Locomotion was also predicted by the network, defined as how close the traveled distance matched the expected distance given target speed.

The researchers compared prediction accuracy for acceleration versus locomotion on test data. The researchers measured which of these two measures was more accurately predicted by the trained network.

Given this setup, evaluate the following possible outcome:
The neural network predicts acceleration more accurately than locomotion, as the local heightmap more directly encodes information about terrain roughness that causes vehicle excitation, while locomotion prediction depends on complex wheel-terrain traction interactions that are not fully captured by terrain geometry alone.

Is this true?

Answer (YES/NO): YES